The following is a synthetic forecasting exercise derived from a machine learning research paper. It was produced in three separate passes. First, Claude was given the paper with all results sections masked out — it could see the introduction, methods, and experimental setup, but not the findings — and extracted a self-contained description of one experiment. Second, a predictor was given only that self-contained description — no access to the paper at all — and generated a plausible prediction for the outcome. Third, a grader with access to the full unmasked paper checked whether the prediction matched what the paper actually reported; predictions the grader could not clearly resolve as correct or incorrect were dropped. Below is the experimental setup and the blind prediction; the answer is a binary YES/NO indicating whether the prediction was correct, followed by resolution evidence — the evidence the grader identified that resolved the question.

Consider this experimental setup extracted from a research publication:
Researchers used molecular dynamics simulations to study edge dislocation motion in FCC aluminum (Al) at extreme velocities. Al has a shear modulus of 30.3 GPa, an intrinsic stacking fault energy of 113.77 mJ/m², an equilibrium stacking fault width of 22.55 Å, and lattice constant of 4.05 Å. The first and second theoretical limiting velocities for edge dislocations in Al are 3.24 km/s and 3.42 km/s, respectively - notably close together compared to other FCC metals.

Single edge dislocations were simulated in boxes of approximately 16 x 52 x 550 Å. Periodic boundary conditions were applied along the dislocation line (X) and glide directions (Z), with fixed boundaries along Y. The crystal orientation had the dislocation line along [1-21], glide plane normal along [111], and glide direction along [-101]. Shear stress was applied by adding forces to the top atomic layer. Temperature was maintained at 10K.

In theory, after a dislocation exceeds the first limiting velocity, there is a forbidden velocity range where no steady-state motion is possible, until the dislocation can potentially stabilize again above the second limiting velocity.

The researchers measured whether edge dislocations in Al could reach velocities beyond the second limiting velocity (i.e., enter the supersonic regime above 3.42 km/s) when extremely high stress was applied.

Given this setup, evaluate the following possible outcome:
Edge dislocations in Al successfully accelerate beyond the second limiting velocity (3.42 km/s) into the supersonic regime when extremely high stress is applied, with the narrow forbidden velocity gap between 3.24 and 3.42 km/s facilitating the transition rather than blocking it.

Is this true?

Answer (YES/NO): YES